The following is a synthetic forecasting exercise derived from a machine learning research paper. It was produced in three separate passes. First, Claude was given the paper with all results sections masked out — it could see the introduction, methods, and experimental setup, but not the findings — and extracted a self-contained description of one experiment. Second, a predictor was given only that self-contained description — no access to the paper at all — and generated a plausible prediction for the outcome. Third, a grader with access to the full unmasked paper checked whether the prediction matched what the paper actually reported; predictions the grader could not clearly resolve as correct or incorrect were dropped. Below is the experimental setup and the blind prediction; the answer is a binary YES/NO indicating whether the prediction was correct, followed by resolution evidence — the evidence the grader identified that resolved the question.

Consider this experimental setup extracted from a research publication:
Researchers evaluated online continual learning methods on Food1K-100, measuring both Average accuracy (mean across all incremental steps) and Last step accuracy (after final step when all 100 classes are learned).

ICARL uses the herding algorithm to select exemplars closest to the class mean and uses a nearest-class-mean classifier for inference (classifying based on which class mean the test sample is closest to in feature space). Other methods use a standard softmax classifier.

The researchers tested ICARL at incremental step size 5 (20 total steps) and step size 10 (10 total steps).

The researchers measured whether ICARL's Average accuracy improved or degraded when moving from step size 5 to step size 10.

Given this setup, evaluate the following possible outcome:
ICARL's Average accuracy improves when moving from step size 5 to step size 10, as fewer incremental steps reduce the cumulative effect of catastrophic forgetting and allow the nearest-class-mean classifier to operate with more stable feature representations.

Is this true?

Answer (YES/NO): YES